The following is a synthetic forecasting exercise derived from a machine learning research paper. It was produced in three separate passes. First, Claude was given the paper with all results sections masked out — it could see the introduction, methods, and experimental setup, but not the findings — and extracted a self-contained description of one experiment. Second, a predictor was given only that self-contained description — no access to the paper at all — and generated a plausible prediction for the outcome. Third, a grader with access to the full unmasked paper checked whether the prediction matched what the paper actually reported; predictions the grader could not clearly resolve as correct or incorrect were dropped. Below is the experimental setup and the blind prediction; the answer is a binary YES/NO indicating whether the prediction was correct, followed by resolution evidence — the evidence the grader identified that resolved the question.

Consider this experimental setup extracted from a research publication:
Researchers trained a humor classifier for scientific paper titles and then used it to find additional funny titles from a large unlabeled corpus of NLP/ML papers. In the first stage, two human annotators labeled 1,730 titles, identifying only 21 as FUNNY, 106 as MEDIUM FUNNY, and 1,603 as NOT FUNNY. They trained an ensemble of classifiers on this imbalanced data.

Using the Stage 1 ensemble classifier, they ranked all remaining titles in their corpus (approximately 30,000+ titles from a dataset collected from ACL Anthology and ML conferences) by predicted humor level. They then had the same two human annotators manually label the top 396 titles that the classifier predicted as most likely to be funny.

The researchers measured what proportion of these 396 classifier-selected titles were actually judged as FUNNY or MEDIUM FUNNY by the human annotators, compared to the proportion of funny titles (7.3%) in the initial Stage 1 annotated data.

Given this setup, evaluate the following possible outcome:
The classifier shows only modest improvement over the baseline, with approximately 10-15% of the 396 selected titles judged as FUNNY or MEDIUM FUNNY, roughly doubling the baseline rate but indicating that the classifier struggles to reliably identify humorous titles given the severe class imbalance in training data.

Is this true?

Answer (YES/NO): NO